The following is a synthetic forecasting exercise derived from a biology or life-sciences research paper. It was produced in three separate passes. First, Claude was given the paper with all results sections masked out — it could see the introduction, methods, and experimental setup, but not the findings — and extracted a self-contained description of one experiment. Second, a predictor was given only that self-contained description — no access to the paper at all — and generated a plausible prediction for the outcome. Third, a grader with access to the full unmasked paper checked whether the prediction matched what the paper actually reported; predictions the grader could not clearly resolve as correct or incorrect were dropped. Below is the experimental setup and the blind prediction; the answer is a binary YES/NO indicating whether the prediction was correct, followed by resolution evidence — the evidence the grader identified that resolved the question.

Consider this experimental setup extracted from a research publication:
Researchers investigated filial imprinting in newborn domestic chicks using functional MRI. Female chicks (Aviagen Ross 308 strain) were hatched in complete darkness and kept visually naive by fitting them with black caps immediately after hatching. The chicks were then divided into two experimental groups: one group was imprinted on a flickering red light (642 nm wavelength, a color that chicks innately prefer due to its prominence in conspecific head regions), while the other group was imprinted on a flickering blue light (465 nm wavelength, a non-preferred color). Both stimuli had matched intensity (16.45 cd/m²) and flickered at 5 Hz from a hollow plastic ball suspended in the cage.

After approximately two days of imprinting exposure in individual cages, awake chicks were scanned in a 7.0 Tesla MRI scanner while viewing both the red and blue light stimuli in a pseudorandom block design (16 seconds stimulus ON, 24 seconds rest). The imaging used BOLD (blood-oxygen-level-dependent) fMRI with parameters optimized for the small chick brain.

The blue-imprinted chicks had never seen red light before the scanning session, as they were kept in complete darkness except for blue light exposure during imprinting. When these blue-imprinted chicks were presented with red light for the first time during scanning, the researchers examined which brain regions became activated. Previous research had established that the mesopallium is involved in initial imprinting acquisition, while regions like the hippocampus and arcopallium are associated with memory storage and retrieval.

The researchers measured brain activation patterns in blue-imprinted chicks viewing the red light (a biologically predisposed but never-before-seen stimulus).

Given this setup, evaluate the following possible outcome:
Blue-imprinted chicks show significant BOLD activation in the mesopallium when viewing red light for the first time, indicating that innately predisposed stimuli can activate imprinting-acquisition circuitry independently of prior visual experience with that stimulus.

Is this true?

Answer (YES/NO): YES